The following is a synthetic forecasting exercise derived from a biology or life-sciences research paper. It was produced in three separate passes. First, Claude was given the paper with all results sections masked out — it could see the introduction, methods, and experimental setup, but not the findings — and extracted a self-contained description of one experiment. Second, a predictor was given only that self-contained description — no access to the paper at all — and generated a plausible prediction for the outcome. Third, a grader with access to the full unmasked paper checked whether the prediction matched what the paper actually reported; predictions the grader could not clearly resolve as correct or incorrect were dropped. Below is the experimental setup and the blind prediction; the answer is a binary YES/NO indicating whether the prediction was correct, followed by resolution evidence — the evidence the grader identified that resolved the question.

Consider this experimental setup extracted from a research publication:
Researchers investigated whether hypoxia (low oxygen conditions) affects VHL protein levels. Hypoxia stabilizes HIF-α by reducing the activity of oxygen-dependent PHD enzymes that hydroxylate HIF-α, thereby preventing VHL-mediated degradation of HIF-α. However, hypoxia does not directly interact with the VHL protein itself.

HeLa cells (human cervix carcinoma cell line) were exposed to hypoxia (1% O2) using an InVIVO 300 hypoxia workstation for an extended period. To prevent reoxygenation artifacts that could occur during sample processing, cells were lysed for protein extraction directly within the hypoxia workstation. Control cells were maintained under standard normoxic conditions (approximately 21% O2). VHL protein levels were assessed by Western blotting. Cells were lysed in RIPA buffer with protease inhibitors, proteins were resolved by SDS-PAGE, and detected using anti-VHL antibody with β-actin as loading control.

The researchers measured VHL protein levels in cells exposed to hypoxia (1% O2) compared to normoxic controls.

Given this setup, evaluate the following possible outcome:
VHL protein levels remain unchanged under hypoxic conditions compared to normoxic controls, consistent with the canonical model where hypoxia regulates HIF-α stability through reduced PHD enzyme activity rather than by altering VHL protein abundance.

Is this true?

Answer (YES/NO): NO